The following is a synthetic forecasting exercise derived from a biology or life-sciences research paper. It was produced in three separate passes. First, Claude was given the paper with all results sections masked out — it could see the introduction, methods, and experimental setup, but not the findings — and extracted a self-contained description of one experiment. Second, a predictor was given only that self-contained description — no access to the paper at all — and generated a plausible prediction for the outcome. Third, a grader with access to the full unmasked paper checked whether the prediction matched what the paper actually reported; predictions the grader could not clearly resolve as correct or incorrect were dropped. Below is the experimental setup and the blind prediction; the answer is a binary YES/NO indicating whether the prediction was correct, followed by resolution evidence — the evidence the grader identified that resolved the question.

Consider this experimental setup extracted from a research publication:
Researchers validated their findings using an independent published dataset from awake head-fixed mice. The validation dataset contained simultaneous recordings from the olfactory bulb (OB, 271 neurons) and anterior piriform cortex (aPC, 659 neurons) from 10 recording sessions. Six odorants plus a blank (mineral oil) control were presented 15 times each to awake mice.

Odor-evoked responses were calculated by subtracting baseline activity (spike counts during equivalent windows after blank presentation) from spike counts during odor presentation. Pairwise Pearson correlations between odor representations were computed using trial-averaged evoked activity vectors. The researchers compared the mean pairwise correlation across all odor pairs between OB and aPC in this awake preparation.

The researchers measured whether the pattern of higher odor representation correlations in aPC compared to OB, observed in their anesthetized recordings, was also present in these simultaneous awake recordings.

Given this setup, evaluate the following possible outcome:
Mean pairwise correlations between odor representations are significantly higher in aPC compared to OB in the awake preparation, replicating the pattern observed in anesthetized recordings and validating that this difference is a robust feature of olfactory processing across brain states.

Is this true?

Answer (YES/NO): YES